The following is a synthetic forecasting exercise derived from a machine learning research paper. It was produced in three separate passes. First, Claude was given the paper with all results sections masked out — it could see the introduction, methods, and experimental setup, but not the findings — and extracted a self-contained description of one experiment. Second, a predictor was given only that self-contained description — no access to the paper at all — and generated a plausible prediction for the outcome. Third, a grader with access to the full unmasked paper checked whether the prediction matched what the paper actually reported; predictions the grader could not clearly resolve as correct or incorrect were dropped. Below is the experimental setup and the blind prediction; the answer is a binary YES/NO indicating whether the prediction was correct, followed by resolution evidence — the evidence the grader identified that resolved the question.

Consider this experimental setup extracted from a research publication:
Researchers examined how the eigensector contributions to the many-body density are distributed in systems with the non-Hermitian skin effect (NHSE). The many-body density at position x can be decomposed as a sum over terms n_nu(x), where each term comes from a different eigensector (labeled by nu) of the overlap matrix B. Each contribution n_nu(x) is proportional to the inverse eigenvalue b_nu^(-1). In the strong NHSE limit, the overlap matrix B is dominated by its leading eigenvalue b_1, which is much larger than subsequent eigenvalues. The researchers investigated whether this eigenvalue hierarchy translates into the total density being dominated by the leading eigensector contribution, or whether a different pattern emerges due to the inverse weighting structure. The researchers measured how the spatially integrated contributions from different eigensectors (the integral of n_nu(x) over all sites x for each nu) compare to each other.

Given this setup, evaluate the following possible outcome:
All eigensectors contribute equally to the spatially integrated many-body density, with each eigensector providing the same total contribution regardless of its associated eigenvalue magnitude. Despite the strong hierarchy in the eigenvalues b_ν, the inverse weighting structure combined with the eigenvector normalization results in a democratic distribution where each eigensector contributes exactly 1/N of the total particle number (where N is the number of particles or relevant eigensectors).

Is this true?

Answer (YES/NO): YES